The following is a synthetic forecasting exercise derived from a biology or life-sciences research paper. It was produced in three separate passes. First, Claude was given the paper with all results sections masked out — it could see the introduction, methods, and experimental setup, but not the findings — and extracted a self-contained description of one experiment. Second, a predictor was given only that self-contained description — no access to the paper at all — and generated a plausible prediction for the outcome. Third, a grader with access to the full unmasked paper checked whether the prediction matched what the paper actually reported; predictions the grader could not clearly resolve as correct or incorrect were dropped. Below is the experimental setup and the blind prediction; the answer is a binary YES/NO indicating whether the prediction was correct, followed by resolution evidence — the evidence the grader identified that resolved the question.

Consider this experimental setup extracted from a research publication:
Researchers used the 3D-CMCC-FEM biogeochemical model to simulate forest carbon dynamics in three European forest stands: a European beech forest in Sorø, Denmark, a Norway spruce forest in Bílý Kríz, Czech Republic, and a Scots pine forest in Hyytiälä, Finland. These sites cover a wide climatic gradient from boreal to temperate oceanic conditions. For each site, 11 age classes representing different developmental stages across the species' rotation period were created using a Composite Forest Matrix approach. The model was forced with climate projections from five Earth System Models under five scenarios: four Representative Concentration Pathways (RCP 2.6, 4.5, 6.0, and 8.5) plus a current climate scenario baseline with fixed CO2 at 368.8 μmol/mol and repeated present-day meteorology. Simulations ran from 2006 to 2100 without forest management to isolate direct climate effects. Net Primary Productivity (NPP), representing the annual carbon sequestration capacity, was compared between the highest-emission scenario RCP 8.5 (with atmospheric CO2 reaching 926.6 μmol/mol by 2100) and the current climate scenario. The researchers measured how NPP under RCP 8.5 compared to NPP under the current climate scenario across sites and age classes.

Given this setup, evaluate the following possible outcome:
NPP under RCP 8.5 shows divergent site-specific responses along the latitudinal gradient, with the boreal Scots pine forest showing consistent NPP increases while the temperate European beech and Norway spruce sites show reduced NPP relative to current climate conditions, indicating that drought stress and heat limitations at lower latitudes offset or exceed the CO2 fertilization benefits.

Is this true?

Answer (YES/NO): NO